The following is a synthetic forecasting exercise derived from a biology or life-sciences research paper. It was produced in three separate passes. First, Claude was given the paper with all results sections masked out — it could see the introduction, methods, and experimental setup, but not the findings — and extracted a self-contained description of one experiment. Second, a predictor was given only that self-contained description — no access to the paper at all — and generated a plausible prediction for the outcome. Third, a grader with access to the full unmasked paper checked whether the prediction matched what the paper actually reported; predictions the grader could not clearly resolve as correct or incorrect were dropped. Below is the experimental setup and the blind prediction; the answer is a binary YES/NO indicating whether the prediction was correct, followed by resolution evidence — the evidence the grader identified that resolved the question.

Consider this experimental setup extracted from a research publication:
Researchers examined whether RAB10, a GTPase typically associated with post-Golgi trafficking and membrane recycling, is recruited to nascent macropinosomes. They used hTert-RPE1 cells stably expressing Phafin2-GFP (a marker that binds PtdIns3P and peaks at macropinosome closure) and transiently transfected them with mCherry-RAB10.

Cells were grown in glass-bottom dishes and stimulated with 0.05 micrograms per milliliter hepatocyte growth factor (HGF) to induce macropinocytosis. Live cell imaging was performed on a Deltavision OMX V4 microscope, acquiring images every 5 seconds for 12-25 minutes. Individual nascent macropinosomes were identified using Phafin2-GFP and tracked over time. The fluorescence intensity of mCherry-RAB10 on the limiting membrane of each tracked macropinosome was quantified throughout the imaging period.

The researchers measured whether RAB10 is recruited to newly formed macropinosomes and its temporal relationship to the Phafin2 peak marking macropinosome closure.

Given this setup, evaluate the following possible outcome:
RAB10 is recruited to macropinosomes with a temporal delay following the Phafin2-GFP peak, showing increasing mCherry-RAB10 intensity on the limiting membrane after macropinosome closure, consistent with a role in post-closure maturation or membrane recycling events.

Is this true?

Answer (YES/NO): NO